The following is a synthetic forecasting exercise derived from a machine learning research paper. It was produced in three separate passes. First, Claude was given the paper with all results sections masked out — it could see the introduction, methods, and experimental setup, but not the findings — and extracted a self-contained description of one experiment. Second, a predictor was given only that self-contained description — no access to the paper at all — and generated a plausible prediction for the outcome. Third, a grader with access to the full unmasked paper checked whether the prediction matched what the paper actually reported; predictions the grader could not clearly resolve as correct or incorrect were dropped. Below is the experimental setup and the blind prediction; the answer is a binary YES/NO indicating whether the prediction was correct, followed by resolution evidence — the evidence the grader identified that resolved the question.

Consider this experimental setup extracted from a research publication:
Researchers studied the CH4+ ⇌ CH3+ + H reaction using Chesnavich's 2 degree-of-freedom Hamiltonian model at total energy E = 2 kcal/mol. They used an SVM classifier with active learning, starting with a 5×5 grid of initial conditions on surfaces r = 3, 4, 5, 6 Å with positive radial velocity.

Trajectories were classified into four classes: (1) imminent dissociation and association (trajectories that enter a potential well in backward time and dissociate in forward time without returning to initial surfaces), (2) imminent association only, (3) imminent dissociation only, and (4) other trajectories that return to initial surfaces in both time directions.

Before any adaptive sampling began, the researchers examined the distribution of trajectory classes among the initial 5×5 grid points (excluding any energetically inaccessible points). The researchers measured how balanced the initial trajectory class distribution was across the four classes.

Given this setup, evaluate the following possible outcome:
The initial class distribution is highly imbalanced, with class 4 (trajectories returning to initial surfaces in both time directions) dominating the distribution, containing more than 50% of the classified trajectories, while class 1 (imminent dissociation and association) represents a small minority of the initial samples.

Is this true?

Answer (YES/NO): NO